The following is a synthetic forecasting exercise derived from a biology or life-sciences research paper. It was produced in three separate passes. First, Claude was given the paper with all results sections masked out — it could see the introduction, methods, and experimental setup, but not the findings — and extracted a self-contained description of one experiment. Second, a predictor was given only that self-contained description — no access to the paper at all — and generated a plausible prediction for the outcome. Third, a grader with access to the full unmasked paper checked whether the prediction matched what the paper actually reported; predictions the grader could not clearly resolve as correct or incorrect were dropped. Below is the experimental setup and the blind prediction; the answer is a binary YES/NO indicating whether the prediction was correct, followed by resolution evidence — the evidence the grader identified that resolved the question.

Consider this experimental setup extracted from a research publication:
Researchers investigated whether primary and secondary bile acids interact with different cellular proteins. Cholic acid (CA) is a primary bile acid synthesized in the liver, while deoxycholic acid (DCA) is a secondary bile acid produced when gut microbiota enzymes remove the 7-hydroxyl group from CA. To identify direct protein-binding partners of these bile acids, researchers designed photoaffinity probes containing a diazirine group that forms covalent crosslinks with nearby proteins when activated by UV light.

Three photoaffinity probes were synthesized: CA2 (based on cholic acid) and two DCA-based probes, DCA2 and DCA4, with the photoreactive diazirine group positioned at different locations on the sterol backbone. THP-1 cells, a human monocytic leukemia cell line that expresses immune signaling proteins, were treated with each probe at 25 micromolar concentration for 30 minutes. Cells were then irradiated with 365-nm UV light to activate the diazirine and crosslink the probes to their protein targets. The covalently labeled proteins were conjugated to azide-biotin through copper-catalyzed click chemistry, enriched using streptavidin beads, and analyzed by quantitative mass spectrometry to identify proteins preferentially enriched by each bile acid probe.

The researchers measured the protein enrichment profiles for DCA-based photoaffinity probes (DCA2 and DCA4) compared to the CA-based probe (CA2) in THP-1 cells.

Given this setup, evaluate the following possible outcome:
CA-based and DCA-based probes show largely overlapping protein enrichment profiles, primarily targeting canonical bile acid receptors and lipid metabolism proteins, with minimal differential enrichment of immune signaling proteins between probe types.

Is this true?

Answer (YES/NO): NO